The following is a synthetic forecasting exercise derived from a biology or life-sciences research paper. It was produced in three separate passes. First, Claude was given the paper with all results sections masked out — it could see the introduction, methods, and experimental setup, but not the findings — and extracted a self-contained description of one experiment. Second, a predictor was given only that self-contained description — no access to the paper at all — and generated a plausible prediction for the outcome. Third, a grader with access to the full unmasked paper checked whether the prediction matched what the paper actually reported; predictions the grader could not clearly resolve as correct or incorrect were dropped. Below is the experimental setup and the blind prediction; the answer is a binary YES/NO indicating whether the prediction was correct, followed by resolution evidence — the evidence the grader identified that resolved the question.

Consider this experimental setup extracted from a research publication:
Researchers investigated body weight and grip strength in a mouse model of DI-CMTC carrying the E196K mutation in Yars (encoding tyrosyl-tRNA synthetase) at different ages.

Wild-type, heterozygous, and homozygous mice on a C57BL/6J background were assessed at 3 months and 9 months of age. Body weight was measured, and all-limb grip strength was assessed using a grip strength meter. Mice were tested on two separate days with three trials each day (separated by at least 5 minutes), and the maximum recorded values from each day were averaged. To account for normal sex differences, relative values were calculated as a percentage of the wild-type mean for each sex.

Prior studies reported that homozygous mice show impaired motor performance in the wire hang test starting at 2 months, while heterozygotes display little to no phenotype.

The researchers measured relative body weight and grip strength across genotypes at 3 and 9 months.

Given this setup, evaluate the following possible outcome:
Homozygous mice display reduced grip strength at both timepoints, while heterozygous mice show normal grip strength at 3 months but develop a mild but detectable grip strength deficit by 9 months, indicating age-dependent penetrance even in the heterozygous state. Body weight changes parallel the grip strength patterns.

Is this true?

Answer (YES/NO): NO